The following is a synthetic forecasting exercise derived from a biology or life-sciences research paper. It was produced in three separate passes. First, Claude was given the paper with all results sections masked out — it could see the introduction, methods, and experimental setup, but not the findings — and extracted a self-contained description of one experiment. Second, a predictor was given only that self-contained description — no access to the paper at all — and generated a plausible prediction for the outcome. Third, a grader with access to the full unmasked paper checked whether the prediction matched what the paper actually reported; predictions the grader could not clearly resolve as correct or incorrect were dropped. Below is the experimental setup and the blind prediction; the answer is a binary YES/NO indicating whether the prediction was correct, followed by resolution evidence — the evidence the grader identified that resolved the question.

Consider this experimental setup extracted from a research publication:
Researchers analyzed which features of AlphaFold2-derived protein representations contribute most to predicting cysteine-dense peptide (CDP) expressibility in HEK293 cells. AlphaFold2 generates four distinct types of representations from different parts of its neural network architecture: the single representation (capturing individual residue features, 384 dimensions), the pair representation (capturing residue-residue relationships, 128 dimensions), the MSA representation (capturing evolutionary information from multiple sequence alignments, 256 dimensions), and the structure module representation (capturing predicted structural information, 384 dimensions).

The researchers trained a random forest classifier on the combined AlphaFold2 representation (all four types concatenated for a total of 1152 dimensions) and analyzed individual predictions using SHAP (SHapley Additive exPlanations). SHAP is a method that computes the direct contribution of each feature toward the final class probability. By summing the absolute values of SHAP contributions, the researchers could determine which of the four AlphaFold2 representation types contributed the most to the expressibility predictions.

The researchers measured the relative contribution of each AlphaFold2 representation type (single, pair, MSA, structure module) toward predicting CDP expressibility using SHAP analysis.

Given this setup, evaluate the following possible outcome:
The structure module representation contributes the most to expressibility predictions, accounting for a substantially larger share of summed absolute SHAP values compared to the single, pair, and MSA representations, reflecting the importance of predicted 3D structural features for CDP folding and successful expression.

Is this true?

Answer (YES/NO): NO